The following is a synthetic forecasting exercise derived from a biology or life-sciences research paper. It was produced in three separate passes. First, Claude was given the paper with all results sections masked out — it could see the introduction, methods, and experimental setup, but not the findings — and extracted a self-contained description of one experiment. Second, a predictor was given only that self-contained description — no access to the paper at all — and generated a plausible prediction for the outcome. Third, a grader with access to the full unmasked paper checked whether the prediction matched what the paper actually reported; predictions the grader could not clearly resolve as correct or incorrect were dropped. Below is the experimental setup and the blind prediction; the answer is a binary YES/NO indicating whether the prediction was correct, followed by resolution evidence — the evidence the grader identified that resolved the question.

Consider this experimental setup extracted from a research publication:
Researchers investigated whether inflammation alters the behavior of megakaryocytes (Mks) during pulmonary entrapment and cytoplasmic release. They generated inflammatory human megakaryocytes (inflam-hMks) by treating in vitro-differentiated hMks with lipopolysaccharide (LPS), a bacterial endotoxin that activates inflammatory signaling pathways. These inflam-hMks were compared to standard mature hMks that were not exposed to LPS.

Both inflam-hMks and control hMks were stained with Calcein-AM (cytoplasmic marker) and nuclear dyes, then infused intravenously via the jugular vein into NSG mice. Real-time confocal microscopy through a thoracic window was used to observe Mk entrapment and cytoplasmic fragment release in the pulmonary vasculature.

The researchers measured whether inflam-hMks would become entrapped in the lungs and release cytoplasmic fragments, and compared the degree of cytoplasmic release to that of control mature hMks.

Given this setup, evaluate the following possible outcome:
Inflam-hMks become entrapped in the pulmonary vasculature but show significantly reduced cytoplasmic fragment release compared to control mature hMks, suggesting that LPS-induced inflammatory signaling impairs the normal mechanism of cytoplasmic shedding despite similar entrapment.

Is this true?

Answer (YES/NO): NO